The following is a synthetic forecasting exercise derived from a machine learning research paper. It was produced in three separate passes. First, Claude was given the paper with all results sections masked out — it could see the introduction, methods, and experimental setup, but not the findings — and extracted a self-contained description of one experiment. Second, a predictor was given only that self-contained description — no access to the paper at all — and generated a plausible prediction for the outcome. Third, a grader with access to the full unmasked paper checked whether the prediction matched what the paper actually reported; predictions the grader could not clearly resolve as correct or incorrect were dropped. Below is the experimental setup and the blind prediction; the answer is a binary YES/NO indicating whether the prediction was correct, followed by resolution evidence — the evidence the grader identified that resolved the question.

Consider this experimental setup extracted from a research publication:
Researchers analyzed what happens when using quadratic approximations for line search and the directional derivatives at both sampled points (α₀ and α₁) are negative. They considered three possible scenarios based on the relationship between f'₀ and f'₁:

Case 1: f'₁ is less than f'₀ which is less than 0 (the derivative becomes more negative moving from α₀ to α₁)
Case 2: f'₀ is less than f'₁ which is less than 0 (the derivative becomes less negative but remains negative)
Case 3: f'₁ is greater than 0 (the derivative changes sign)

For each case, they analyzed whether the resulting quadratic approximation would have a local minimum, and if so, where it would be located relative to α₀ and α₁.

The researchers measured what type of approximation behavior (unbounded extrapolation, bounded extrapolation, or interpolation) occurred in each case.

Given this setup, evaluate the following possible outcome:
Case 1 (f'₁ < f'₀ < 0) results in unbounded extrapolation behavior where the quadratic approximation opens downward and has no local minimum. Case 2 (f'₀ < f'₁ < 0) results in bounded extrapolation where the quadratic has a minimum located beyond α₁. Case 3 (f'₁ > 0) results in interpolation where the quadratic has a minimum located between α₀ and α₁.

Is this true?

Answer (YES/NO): YES